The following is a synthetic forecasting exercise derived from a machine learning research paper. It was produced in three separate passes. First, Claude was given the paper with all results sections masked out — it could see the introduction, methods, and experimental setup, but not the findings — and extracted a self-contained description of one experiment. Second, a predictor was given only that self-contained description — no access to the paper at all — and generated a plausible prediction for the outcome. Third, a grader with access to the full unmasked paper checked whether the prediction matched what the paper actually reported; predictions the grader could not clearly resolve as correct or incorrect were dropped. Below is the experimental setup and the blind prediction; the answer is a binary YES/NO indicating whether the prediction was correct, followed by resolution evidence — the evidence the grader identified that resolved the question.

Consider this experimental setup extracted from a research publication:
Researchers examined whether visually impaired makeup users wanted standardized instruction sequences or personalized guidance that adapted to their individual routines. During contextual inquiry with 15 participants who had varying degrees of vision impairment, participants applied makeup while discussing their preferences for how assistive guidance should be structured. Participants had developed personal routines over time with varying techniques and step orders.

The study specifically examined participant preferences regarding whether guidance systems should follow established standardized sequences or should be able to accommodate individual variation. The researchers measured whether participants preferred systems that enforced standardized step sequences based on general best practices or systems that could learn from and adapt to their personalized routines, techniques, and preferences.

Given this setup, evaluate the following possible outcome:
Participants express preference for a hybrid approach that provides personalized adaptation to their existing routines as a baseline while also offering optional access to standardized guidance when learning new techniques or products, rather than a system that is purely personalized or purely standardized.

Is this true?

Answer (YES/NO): YES